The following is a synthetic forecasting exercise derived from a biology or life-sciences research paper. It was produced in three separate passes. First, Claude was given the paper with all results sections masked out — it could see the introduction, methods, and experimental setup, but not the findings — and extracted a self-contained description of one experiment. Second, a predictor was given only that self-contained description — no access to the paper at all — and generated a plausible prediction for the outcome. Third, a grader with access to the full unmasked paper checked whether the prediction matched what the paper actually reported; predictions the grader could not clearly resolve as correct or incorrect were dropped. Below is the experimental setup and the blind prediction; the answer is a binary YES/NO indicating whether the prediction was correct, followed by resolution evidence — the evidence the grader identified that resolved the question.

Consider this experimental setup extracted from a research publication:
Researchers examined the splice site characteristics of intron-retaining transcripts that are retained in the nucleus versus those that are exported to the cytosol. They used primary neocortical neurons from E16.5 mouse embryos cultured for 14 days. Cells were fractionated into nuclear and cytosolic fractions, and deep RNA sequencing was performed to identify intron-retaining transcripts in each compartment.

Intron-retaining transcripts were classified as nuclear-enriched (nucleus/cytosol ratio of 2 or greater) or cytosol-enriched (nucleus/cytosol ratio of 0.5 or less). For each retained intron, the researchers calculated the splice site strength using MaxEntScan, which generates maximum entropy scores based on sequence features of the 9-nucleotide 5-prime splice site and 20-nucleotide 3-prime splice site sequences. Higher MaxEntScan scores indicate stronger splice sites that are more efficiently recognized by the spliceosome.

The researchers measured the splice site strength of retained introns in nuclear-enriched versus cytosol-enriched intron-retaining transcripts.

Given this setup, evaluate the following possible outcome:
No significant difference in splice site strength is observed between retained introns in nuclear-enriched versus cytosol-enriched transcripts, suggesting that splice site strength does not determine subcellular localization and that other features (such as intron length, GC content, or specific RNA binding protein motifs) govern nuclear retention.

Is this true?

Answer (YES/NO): YES